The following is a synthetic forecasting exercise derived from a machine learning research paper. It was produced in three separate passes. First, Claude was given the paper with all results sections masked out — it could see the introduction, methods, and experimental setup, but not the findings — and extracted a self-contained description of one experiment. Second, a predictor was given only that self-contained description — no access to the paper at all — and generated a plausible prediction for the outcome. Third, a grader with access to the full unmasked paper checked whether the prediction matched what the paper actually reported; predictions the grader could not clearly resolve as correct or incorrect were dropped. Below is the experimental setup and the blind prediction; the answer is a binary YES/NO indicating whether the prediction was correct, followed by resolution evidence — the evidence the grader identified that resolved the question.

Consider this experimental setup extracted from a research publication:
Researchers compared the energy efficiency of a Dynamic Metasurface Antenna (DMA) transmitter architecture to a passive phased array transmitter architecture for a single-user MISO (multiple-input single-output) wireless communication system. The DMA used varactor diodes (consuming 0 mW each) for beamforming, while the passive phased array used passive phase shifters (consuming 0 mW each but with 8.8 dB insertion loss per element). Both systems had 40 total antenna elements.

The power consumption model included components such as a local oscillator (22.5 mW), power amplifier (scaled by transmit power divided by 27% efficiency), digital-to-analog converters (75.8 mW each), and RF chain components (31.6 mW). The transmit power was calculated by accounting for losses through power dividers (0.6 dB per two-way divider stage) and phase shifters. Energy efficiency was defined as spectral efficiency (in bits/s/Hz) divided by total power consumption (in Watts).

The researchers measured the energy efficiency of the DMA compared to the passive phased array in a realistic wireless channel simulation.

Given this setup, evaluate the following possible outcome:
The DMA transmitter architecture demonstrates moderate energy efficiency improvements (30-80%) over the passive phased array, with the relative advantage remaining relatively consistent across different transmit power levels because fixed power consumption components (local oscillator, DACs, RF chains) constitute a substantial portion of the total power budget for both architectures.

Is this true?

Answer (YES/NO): NO